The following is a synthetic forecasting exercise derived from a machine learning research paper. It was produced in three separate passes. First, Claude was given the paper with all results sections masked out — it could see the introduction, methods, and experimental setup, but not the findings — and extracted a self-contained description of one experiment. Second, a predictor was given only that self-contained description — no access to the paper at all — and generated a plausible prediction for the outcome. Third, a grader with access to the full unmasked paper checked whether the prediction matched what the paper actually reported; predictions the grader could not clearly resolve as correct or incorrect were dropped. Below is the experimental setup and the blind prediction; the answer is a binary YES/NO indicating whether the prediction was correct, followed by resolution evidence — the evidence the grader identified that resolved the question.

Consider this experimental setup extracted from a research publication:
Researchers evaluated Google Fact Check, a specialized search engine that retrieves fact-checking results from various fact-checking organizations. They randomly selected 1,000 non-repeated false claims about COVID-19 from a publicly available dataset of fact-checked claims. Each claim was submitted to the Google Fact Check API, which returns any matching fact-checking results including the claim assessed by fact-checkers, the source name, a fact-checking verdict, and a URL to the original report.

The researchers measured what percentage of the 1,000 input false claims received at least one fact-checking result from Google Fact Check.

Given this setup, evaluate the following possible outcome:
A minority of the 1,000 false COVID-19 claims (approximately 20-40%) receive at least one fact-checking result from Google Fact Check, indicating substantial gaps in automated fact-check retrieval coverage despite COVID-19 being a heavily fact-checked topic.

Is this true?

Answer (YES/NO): NO